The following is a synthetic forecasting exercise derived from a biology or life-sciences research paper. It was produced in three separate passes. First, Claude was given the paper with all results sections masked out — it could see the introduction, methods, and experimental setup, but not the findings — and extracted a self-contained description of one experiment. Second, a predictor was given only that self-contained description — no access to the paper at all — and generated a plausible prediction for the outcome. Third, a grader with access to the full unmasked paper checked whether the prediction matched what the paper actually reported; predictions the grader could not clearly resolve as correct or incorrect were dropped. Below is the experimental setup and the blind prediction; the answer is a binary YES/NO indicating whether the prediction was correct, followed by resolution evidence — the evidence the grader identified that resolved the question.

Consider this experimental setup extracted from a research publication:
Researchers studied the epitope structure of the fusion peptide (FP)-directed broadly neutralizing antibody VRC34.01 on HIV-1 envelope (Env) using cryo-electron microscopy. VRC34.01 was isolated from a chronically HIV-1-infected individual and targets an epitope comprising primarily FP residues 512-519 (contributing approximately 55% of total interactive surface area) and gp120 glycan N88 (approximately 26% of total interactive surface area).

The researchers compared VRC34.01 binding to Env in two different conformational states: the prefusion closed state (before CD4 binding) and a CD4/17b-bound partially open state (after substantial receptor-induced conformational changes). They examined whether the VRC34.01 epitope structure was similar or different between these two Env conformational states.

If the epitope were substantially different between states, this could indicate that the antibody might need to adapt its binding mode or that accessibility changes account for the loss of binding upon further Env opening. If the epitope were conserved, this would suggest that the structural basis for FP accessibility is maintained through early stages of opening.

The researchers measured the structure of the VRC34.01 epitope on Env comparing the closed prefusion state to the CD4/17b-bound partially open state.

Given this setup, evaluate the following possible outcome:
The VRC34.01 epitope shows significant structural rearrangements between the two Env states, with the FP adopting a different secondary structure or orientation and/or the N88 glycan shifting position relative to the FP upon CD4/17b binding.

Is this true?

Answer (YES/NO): NO